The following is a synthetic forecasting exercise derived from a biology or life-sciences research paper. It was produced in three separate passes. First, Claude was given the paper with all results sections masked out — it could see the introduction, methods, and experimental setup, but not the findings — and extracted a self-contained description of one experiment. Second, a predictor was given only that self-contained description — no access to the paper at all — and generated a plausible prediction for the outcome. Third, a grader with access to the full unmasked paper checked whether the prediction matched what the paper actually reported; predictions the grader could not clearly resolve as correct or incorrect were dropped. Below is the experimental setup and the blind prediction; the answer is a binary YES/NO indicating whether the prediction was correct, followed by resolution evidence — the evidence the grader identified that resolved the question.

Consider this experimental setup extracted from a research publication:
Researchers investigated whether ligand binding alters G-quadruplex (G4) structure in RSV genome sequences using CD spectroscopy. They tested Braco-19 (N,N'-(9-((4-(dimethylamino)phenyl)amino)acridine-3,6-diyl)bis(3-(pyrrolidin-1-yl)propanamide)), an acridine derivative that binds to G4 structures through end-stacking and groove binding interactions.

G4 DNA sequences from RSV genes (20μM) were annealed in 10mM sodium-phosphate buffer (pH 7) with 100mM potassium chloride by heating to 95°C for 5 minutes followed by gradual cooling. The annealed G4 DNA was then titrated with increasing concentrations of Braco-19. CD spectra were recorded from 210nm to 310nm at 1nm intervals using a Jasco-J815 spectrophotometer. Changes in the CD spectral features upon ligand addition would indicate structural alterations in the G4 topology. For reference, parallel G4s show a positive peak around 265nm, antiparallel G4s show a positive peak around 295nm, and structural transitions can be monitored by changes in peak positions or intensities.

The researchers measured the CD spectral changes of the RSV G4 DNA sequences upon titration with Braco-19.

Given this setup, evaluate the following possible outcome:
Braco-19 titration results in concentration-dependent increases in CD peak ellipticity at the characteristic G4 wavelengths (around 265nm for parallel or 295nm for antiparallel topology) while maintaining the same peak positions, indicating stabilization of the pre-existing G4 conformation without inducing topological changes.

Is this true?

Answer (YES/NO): NO